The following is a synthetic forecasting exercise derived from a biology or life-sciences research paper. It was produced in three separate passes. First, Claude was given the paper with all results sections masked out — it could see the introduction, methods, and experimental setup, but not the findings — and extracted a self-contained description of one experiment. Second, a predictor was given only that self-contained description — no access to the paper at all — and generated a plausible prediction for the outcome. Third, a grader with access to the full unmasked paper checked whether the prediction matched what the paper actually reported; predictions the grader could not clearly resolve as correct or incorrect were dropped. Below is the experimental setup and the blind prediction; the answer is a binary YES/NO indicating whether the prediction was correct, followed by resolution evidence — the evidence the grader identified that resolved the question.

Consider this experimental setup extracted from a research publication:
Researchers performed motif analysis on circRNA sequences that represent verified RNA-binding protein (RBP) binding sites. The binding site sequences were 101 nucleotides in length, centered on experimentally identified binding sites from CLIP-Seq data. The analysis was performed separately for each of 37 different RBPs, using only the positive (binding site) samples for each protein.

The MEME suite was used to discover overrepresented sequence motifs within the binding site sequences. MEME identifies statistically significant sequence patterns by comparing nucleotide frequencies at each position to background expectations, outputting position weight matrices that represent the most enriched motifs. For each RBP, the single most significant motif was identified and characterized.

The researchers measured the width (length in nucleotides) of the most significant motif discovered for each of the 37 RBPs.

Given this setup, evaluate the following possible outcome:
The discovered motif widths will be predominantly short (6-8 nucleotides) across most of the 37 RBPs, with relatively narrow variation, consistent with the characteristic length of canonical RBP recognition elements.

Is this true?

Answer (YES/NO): NO